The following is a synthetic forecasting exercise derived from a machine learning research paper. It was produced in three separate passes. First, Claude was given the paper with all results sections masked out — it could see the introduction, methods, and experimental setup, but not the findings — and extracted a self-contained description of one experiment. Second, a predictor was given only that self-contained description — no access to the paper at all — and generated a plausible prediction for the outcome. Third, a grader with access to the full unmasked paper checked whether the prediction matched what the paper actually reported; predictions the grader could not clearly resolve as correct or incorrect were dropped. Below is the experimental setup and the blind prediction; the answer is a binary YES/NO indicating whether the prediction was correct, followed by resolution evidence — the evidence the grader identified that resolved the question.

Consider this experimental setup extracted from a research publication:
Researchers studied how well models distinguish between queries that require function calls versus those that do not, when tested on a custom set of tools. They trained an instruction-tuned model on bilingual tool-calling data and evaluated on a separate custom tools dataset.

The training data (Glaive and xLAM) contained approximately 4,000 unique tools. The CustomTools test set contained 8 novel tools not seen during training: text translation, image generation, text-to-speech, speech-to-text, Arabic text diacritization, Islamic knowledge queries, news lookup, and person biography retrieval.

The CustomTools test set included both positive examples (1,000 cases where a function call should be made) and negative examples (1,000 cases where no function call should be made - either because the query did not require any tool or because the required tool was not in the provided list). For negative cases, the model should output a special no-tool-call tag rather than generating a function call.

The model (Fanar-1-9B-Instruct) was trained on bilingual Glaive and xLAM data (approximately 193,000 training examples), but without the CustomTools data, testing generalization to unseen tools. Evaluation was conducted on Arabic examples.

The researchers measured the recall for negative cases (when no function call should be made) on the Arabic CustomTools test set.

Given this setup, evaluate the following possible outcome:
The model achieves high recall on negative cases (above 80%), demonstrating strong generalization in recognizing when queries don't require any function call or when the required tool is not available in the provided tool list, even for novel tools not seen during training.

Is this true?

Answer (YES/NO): YES